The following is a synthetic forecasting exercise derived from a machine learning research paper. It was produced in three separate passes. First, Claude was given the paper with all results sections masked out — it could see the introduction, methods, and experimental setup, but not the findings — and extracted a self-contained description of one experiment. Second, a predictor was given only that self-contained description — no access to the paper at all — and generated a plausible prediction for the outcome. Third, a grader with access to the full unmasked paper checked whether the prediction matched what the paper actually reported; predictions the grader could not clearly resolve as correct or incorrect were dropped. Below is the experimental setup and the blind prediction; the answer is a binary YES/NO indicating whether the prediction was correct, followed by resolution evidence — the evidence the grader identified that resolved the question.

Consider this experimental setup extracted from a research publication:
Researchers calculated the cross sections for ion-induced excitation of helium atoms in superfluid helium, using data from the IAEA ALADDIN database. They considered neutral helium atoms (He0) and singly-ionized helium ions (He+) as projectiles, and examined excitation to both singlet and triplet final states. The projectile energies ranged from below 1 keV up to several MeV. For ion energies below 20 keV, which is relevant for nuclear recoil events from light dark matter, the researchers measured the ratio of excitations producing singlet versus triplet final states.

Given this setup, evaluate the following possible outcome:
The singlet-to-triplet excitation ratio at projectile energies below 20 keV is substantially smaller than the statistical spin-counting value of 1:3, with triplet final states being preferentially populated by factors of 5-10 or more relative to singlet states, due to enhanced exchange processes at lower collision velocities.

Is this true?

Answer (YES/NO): NO